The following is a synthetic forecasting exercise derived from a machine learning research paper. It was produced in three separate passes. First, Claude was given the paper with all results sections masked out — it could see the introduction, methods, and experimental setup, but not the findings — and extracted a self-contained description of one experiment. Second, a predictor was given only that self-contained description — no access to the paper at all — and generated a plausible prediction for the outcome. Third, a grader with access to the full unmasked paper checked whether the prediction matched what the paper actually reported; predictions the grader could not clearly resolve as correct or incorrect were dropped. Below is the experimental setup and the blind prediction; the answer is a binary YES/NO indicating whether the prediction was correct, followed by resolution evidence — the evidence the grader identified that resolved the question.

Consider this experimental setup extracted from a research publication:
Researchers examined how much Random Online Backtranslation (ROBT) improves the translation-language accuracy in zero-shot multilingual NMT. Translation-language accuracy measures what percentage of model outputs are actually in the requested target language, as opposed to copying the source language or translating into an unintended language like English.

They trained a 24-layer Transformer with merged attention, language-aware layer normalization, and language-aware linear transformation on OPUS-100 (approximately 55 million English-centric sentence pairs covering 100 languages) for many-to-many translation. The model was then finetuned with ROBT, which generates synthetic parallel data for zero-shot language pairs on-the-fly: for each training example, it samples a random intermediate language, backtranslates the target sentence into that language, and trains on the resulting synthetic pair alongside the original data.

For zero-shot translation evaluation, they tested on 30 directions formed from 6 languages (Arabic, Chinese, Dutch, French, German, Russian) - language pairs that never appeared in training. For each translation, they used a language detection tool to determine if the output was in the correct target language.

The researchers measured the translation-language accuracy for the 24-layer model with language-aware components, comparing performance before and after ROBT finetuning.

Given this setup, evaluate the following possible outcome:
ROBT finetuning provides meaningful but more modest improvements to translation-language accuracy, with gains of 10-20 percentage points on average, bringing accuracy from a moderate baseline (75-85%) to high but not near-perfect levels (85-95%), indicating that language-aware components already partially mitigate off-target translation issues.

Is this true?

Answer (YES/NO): NO